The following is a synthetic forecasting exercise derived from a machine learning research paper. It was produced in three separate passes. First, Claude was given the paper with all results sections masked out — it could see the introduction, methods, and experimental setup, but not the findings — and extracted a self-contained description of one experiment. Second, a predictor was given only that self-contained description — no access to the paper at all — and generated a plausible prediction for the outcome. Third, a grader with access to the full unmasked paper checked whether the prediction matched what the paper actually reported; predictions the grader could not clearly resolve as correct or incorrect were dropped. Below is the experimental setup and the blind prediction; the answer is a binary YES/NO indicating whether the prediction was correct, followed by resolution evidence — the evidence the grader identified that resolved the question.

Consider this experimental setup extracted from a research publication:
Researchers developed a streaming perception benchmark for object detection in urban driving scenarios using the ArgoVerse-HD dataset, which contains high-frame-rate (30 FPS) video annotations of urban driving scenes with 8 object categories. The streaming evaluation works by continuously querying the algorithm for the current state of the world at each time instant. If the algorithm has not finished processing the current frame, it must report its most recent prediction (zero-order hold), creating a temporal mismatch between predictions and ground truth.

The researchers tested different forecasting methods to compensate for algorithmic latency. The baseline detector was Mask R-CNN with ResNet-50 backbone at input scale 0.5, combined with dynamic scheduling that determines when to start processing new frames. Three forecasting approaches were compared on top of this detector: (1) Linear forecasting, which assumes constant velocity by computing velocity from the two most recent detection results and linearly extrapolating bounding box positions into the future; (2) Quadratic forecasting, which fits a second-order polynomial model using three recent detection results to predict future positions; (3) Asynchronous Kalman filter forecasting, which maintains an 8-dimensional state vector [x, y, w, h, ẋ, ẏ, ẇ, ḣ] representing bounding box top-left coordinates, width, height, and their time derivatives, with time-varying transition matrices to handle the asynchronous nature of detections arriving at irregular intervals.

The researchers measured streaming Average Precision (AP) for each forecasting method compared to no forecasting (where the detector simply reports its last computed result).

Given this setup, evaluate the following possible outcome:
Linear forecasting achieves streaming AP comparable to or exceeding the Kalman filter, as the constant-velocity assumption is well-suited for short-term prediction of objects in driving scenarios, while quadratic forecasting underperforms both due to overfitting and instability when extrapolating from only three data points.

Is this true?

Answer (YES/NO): NO